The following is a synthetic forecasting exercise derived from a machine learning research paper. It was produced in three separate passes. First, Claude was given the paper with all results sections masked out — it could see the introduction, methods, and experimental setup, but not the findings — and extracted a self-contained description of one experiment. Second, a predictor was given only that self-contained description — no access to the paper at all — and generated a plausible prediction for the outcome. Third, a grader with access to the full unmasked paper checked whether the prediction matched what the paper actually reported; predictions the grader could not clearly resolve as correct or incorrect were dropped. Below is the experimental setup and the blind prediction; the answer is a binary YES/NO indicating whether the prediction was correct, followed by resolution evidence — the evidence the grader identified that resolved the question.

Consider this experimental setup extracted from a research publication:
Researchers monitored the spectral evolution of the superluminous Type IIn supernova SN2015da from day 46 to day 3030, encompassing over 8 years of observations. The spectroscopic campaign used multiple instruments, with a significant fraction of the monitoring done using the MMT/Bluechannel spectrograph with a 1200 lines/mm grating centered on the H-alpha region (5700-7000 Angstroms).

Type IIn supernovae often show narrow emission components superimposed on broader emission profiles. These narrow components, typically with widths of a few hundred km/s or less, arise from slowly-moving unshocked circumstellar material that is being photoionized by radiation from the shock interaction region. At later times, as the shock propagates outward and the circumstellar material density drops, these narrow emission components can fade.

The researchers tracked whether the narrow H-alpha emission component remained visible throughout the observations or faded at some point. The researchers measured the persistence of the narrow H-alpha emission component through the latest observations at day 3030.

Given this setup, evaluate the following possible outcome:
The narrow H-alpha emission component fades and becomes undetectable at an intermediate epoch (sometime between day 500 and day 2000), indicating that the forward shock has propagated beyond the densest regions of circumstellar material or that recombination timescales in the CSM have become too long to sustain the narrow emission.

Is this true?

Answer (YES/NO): NO